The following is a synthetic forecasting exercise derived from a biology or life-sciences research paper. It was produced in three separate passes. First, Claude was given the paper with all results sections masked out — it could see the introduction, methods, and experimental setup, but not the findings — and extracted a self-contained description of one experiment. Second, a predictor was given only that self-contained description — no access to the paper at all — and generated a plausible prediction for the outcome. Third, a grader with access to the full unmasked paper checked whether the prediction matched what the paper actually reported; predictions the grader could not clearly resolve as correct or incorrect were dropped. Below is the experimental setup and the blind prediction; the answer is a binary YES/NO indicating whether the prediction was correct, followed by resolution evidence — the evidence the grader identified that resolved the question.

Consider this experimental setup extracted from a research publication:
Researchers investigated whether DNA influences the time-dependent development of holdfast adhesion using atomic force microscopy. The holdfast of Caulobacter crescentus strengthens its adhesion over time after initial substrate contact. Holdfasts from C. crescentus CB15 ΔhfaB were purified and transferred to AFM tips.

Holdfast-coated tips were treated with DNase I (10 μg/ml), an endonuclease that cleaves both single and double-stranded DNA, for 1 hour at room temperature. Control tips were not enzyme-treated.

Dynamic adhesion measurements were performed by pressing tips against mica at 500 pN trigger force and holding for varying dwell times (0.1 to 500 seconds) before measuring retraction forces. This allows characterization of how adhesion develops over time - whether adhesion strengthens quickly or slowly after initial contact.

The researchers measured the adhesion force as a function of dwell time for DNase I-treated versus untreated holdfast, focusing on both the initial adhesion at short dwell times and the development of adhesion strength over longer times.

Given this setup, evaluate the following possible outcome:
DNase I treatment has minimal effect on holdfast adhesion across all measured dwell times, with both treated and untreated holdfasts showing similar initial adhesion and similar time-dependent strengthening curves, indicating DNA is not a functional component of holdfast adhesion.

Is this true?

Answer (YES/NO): NO